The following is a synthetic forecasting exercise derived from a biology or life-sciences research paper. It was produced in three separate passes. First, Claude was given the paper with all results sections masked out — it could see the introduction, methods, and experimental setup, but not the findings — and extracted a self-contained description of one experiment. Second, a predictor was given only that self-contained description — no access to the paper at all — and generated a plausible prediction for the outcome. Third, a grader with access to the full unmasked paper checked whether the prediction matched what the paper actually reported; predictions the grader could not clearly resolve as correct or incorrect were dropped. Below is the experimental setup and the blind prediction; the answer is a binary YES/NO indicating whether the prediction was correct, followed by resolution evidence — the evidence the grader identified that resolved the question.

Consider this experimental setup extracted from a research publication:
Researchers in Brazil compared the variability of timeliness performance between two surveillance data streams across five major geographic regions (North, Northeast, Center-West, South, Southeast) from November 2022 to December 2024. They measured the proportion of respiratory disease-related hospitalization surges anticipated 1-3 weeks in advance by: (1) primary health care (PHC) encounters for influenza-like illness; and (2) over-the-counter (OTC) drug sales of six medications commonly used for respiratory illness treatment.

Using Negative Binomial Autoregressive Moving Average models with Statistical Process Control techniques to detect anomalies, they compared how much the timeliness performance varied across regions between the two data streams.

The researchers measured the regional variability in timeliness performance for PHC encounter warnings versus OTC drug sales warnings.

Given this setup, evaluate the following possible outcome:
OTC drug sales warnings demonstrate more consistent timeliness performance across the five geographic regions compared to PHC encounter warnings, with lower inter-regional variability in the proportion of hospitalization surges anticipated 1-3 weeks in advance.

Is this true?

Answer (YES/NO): YES